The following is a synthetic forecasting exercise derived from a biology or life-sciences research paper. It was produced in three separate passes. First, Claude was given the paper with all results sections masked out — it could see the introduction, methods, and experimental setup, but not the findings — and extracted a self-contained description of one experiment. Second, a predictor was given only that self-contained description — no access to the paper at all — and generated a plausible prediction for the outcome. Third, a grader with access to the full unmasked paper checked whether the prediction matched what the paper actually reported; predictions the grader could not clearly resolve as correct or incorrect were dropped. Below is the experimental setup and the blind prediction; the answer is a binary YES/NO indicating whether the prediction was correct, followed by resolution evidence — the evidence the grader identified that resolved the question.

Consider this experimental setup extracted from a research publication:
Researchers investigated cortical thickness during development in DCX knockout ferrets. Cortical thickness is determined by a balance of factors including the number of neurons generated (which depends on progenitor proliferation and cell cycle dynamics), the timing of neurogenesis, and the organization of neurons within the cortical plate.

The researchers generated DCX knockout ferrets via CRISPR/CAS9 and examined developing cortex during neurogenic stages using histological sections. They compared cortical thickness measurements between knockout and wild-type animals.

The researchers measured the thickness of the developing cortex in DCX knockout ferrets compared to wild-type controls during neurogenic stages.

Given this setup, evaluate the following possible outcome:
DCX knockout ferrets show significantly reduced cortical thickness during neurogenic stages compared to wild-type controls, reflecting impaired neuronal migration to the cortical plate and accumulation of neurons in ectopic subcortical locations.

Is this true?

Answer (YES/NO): NO